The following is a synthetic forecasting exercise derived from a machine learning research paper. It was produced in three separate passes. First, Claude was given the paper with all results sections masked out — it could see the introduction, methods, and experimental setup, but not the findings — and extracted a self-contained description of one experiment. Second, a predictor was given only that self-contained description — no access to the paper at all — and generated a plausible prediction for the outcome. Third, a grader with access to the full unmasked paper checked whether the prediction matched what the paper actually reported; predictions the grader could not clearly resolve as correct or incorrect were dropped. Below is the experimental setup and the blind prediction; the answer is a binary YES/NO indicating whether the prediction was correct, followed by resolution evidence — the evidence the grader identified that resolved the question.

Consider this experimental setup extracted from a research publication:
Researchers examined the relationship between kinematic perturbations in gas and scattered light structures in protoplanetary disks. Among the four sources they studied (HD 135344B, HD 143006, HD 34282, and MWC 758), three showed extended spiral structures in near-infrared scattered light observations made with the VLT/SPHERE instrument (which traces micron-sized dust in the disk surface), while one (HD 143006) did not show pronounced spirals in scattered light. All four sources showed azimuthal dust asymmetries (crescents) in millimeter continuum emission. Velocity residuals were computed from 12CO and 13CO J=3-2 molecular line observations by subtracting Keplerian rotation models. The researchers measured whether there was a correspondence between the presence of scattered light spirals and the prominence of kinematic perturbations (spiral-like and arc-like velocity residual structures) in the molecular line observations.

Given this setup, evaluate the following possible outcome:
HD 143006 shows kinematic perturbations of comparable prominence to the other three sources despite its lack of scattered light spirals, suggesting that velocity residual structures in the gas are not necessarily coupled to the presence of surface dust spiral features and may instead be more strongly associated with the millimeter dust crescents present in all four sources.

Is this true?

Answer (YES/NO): NO